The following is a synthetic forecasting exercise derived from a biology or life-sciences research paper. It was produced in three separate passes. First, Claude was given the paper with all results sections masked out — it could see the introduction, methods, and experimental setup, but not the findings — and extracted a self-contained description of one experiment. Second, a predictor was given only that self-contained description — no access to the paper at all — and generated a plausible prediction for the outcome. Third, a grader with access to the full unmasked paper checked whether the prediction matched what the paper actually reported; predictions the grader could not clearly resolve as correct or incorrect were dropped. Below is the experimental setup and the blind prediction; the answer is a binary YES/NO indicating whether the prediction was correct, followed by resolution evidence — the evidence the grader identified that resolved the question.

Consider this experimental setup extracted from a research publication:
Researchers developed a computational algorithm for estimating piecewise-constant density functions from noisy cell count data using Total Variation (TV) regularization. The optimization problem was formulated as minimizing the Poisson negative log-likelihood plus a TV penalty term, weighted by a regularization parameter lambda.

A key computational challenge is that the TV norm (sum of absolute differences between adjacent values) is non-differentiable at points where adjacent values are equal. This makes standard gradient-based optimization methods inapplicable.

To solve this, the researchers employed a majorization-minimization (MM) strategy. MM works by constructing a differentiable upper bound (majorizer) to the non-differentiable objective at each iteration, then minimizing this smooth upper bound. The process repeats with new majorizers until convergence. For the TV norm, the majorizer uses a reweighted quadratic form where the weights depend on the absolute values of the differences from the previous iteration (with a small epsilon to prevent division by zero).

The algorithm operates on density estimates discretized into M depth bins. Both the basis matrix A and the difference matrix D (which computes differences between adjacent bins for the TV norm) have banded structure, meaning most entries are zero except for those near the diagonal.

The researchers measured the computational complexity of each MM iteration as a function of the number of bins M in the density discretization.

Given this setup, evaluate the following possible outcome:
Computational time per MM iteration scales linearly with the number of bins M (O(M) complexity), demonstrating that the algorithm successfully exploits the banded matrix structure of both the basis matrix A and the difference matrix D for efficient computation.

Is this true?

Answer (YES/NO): YES